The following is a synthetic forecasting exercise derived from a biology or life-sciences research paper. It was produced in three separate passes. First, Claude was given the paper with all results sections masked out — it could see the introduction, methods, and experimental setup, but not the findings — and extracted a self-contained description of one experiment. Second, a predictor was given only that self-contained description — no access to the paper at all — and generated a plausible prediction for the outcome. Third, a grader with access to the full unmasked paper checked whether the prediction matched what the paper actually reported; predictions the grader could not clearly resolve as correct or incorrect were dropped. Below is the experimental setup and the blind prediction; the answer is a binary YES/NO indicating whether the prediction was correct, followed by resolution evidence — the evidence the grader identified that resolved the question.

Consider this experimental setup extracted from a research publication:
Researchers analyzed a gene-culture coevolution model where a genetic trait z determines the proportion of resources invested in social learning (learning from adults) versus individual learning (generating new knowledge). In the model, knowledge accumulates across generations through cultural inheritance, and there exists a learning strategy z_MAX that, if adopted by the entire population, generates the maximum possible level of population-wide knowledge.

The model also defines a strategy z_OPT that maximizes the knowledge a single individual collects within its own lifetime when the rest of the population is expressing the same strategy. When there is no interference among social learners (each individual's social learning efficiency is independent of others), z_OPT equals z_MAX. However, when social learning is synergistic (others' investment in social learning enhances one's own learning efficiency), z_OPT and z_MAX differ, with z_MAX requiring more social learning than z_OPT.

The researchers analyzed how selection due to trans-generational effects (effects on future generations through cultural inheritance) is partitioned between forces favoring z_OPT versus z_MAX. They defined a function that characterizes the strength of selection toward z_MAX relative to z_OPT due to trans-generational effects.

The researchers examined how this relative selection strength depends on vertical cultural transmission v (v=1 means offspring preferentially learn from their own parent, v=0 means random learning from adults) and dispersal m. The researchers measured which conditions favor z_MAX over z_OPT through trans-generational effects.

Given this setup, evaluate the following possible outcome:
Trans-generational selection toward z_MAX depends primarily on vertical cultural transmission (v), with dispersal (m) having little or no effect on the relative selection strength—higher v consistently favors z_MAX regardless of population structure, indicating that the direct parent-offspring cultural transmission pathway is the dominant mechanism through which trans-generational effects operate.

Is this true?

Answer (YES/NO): NO